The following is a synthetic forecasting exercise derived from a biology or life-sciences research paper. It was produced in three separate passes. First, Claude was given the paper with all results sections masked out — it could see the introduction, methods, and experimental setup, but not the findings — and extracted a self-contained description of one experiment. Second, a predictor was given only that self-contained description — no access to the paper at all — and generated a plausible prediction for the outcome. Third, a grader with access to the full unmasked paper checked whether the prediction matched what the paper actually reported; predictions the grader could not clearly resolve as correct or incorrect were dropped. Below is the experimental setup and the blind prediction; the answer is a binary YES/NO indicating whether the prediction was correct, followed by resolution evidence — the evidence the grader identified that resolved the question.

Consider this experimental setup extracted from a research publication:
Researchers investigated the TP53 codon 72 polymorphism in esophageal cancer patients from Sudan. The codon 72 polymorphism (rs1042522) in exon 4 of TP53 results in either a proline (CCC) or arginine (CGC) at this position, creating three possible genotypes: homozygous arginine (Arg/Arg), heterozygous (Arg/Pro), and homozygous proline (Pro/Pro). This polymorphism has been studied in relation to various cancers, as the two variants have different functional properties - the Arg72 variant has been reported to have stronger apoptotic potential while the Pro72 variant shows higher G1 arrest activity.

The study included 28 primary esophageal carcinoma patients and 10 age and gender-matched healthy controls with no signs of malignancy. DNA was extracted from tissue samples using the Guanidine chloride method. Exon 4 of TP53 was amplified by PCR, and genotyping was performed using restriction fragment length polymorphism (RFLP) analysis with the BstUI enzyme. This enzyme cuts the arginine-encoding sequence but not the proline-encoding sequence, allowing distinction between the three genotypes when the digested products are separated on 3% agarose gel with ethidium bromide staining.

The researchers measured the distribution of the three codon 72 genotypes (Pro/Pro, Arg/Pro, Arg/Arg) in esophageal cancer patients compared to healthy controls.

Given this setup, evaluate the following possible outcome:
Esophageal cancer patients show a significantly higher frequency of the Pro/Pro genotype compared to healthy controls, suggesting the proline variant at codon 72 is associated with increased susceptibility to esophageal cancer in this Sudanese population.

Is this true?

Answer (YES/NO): YES